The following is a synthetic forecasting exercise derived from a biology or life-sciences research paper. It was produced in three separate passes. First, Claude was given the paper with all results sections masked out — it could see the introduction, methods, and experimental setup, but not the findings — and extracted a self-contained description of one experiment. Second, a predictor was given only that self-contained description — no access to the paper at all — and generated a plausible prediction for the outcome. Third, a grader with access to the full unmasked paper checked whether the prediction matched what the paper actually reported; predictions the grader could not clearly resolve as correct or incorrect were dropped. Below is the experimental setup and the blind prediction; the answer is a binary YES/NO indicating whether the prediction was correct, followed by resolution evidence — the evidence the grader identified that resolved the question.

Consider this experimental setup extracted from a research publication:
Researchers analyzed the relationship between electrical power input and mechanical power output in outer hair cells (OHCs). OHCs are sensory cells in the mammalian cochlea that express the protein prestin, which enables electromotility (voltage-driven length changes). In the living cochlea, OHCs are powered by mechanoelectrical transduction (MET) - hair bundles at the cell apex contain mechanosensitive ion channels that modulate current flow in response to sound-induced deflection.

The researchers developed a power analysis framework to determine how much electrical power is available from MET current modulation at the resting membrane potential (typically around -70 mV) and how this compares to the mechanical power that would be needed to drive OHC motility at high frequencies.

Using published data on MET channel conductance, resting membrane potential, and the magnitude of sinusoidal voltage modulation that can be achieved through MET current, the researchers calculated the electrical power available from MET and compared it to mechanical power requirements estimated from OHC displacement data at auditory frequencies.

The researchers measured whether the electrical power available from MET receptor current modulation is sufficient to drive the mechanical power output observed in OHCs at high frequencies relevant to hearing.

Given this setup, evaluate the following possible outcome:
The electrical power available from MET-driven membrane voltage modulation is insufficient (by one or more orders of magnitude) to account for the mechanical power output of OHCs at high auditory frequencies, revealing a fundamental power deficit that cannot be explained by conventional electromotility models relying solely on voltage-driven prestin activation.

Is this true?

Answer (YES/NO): NO